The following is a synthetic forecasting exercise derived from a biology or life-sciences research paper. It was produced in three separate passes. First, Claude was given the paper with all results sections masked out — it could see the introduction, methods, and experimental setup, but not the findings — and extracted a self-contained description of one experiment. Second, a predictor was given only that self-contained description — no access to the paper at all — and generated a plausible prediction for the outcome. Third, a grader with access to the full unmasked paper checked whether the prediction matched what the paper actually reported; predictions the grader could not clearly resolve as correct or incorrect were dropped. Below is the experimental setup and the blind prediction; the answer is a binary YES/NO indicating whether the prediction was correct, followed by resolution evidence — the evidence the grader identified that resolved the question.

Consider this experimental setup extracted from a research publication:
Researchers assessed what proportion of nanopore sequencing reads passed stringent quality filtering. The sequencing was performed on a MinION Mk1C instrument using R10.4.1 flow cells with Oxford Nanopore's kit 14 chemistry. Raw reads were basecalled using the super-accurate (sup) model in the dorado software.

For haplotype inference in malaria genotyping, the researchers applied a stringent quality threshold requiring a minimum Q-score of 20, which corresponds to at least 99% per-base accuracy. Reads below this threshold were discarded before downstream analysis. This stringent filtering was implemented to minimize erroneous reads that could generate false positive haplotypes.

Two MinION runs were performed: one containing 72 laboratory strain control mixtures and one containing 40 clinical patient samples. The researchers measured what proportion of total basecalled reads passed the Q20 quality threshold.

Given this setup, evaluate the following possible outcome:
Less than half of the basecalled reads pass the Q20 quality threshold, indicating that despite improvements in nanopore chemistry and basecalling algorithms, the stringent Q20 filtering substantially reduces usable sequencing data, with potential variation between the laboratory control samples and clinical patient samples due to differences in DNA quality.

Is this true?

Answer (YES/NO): NO